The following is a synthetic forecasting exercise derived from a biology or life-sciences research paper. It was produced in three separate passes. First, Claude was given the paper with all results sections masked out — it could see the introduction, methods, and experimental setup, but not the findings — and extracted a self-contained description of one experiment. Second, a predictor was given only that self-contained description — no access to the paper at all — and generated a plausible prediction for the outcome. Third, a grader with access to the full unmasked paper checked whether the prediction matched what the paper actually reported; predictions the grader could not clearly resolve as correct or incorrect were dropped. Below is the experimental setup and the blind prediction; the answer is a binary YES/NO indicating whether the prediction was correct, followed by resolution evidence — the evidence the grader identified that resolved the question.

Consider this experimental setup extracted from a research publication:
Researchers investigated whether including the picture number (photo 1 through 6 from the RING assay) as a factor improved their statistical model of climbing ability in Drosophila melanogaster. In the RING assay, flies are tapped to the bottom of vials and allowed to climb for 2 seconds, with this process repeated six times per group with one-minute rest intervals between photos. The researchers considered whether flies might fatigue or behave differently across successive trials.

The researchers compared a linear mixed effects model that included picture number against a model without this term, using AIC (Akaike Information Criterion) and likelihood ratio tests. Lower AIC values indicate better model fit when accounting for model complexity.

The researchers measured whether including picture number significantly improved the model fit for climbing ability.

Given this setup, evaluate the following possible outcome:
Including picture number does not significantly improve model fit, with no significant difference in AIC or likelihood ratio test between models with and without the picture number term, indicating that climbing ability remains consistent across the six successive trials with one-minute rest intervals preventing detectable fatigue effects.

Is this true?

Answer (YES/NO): NO